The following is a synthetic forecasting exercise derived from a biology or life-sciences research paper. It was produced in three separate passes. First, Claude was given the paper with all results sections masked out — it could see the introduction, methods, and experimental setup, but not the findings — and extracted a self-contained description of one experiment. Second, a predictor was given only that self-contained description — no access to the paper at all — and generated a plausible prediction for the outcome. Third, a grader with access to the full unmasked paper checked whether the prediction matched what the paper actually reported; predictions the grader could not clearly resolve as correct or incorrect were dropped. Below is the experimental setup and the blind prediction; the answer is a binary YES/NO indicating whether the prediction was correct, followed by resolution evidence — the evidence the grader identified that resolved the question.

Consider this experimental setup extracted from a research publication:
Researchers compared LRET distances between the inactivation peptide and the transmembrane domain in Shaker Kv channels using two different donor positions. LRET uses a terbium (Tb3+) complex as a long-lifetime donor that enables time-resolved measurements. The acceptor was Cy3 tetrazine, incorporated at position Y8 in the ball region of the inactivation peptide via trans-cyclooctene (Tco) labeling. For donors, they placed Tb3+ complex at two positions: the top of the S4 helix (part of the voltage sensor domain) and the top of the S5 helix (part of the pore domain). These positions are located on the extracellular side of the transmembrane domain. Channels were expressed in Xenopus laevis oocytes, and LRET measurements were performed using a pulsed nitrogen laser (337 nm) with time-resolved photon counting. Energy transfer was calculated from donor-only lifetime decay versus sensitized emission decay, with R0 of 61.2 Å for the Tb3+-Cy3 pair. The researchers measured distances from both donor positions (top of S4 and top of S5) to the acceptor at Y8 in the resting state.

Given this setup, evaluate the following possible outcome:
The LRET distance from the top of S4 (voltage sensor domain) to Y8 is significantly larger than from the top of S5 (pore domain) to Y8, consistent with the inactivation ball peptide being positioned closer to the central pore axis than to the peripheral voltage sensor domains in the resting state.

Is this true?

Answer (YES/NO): NO